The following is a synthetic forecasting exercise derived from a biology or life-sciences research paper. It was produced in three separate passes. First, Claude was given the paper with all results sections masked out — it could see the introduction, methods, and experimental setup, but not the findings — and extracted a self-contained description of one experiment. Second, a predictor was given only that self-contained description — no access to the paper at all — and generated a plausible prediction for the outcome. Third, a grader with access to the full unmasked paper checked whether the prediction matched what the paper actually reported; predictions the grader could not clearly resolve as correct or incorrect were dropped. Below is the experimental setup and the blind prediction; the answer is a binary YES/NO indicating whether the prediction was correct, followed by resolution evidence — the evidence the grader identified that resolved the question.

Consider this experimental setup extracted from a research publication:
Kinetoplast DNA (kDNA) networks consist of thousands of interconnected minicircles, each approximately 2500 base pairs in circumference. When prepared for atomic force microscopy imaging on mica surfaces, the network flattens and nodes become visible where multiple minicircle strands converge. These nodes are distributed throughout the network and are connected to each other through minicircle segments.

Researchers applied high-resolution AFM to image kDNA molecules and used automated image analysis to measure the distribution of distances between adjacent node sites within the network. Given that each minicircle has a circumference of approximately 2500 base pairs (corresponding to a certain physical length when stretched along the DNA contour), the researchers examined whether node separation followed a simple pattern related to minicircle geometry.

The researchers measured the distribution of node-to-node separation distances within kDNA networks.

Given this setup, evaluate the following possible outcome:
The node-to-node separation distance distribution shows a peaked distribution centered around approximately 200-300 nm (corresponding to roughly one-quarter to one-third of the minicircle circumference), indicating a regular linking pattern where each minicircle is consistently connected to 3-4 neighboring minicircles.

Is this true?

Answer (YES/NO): NO